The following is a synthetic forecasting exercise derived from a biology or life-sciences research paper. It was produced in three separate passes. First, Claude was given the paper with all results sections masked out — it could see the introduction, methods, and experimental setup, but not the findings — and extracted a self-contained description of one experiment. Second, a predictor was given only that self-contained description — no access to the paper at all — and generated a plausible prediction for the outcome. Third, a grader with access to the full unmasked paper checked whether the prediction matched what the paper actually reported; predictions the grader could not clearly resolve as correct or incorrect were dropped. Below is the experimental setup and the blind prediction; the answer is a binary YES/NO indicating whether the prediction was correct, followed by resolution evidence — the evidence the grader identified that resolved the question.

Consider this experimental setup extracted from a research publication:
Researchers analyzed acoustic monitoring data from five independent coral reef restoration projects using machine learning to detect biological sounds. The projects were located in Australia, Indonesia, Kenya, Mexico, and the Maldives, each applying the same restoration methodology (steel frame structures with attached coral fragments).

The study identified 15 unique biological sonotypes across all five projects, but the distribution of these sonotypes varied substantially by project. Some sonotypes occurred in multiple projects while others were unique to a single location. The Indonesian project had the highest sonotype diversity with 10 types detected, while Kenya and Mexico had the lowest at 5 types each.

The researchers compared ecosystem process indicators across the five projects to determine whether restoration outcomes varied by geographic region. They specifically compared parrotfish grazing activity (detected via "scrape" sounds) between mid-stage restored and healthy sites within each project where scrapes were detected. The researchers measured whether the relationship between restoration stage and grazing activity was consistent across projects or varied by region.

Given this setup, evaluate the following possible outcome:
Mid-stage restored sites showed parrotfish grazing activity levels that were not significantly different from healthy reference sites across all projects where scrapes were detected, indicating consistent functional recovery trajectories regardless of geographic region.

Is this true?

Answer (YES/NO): NO